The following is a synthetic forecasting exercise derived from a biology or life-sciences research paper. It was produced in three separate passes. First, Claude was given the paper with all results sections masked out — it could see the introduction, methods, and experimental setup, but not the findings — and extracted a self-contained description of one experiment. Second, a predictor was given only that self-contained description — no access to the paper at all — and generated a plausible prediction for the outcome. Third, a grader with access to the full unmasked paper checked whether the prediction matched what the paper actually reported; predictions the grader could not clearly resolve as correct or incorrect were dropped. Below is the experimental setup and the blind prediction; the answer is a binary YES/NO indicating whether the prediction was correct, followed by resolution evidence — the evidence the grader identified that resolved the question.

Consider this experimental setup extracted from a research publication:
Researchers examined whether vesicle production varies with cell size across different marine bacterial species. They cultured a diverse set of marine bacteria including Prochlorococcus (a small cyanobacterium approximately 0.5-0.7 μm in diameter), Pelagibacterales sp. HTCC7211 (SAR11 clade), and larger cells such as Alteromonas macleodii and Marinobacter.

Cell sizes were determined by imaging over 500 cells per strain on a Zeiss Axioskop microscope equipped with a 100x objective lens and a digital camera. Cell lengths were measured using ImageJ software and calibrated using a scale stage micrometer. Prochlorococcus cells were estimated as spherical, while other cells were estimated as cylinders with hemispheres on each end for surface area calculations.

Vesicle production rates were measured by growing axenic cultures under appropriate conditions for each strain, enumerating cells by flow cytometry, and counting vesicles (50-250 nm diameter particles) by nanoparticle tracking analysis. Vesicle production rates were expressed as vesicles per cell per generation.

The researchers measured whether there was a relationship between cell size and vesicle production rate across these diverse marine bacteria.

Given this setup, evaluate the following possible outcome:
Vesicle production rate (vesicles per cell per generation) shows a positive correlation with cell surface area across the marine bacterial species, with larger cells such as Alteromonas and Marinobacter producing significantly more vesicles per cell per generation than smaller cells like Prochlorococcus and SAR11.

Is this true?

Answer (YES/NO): NO